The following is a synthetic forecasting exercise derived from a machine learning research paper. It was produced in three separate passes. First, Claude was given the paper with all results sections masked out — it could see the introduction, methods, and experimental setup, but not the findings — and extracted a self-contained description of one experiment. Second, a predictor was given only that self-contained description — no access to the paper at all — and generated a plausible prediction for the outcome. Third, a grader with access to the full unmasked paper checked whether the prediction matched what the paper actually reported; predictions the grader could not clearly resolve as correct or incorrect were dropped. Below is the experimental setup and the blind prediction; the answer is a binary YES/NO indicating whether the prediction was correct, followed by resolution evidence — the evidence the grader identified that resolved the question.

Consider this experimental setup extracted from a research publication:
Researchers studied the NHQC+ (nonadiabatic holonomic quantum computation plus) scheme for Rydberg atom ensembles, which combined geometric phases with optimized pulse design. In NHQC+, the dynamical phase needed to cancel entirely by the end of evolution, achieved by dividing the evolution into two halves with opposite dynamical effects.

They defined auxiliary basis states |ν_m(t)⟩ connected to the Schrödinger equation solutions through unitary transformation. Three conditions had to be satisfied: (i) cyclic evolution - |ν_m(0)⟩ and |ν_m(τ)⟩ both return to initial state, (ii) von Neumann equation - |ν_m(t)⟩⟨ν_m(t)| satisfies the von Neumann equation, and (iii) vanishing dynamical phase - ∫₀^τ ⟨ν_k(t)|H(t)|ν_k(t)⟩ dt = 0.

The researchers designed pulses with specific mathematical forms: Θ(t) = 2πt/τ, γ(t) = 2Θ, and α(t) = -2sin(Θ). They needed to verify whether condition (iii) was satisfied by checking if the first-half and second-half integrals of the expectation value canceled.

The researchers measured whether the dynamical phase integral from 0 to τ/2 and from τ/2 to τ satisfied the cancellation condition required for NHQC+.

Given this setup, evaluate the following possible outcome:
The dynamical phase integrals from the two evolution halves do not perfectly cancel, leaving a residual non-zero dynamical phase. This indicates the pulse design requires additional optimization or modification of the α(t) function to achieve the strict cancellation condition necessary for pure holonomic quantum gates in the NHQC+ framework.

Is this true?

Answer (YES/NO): NO